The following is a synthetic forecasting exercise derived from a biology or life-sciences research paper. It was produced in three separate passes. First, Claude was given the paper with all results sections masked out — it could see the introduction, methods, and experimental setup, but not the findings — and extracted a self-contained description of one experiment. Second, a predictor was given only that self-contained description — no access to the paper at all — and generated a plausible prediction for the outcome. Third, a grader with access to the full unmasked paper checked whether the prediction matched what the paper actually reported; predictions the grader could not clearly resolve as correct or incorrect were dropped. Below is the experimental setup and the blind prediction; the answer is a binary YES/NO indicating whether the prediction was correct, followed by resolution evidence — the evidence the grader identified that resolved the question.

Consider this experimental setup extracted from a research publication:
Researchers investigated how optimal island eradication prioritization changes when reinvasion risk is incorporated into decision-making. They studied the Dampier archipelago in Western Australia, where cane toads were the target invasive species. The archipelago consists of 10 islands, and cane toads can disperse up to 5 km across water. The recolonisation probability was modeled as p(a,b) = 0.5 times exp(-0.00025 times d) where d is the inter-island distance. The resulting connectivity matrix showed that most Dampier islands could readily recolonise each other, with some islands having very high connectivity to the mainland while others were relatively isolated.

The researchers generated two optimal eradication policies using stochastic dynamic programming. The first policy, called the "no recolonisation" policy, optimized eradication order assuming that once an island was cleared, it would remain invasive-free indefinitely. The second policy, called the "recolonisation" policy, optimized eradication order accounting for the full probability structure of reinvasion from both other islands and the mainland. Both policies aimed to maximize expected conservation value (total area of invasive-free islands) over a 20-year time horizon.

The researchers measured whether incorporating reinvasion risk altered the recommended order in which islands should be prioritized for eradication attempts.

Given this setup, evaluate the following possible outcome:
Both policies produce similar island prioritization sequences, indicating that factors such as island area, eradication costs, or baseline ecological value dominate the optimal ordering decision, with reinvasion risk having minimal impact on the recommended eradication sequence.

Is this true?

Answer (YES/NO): NO